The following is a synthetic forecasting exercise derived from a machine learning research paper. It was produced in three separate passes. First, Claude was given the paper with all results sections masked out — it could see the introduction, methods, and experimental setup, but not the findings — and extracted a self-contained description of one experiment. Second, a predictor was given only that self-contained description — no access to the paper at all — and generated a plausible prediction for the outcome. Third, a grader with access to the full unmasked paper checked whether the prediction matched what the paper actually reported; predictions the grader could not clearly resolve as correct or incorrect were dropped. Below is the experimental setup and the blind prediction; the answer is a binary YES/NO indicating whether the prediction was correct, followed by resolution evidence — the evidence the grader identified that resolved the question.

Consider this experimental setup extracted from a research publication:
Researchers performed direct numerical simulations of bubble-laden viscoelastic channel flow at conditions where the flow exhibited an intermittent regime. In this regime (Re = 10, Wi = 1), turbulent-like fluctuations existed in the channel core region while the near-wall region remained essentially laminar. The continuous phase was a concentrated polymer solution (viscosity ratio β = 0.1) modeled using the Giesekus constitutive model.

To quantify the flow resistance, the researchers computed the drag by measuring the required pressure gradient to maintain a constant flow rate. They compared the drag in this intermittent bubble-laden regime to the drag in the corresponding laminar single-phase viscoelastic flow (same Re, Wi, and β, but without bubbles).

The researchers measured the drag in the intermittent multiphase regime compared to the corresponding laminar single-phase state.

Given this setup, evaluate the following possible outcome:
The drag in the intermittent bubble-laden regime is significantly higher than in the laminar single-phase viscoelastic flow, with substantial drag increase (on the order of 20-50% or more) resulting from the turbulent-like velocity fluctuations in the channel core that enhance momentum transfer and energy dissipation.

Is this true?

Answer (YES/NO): NO